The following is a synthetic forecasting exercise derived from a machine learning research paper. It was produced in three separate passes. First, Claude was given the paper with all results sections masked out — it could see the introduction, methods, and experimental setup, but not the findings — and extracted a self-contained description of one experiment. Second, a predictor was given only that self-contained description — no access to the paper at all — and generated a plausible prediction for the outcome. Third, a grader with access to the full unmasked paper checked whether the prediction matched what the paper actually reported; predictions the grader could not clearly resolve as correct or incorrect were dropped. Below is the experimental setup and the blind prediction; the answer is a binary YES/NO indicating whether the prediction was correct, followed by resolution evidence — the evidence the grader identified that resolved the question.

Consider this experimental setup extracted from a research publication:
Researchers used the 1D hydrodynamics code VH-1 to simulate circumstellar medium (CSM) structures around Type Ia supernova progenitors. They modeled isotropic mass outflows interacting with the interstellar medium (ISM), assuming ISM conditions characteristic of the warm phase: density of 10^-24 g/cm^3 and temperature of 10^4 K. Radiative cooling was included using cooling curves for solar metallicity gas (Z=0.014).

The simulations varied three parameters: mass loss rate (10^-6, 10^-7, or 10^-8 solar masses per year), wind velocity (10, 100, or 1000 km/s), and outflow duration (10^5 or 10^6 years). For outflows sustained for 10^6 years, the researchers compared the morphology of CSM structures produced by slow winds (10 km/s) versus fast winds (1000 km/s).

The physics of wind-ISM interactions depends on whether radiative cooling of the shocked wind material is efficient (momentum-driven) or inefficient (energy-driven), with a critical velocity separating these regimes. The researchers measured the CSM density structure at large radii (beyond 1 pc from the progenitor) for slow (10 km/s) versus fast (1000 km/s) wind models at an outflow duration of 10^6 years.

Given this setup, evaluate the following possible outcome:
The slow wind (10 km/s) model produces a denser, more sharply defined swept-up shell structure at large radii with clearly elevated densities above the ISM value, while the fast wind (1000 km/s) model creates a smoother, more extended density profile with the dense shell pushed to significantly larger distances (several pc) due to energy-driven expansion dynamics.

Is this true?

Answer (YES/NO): NO